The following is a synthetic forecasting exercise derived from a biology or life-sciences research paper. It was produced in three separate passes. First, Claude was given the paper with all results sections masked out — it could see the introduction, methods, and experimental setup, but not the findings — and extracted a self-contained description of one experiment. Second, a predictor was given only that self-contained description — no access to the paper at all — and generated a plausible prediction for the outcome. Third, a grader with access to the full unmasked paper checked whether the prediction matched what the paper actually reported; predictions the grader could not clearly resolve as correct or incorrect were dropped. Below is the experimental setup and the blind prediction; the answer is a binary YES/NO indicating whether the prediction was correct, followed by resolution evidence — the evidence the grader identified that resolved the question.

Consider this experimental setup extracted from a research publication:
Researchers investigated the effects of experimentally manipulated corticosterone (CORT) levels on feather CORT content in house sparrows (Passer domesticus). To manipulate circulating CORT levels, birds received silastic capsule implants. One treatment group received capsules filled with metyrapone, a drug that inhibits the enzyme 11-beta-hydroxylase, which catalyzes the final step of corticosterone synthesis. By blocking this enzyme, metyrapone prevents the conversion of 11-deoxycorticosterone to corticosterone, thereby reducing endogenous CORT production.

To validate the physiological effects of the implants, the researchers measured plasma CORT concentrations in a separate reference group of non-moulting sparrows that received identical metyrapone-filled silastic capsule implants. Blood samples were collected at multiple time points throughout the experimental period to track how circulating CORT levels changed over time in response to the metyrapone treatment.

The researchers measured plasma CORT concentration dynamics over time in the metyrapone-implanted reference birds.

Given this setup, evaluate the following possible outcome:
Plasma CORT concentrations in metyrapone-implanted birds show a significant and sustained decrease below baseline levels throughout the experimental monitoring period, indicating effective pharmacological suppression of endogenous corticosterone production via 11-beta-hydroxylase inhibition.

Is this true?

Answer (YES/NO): NO